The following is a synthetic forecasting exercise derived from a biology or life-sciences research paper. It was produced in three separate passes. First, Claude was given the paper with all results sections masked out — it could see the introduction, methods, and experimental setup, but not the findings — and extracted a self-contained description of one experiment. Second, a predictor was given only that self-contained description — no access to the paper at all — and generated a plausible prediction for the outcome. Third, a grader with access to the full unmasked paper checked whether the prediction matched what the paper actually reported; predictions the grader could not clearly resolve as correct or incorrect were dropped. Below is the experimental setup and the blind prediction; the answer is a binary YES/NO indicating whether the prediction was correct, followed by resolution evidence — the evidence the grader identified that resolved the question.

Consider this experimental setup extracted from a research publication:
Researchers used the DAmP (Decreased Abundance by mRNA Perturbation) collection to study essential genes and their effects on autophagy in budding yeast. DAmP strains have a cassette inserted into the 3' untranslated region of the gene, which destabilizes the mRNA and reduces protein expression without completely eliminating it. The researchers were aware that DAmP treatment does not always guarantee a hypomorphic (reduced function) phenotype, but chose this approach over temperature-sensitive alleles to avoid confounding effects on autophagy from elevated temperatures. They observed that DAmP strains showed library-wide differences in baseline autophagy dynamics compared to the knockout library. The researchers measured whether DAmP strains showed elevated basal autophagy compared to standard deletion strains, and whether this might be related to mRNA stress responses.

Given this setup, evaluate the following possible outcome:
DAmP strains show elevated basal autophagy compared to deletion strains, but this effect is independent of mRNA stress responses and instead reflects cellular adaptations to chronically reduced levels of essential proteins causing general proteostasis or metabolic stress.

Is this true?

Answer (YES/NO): NO